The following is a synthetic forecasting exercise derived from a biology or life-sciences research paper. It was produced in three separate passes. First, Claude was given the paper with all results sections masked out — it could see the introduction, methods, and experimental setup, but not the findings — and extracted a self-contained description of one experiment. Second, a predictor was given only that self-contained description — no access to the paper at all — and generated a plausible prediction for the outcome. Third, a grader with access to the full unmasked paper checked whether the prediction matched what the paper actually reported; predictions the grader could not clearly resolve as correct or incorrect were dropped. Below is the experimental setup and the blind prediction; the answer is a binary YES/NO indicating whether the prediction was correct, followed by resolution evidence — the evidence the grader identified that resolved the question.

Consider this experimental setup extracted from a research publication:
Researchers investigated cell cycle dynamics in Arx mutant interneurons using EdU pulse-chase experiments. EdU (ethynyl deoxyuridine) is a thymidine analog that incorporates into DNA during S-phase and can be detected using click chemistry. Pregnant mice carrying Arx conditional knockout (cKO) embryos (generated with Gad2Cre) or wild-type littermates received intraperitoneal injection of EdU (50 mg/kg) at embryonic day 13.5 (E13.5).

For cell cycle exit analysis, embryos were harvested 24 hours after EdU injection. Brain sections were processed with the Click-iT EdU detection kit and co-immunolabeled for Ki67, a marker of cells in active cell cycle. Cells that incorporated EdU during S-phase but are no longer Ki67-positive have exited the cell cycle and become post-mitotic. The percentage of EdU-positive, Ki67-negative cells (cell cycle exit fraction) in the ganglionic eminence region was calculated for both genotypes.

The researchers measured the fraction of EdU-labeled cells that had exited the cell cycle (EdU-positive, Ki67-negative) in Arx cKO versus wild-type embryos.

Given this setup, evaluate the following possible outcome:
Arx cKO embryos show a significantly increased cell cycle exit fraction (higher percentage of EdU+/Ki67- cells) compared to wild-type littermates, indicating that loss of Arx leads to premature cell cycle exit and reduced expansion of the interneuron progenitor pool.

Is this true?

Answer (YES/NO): NO